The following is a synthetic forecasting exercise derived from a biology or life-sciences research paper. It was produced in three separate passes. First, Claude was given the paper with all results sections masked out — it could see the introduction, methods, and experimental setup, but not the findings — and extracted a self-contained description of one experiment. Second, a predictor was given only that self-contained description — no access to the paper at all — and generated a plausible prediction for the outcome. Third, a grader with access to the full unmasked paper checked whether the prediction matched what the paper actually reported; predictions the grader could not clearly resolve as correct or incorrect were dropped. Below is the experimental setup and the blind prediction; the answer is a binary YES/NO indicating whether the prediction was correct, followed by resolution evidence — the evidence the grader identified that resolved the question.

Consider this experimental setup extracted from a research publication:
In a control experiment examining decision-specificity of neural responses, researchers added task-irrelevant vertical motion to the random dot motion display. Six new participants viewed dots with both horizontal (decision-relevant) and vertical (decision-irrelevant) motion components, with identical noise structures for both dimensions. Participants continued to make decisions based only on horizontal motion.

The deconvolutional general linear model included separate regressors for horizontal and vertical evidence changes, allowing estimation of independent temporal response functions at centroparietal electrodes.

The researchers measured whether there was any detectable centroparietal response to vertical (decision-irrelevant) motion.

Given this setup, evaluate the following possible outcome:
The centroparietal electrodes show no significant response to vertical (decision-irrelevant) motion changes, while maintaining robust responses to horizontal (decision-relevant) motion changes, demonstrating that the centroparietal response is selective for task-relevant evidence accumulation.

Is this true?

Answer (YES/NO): YES